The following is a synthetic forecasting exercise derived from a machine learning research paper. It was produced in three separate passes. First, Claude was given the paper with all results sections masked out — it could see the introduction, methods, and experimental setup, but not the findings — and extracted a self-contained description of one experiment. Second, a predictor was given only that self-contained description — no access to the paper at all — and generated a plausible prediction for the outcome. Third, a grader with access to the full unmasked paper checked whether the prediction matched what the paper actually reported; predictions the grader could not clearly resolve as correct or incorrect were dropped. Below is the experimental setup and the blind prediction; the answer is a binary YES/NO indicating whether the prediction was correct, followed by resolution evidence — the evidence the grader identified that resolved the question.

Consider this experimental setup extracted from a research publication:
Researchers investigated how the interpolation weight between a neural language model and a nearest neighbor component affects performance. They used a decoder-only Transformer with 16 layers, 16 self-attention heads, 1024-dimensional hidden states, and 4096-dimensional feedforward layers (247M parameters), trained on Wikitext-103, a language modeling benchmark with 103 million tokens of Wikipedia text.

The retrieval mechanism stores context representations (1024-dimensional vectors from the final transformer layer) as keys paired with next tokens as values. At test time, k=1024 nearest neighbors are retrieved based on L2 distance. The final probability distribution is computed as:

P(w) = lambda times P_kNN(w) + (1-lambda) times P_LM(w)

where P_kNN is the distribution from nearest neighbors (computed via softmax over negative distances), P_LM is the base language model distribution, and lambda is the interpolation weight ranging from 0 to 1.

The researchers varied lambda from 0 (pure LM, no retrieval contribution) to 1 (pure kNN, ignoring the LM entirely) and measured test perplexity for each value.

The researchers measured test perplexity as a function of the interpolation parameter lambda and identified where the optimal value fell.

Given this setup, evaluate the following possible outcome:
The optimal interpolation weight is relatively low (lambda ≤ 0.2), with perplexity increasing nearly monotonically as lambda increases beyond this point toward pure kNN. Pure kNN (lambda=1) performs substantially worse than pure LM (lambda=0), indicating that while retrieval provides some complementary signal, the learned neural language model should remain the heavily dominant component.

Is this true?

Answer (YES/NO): NO